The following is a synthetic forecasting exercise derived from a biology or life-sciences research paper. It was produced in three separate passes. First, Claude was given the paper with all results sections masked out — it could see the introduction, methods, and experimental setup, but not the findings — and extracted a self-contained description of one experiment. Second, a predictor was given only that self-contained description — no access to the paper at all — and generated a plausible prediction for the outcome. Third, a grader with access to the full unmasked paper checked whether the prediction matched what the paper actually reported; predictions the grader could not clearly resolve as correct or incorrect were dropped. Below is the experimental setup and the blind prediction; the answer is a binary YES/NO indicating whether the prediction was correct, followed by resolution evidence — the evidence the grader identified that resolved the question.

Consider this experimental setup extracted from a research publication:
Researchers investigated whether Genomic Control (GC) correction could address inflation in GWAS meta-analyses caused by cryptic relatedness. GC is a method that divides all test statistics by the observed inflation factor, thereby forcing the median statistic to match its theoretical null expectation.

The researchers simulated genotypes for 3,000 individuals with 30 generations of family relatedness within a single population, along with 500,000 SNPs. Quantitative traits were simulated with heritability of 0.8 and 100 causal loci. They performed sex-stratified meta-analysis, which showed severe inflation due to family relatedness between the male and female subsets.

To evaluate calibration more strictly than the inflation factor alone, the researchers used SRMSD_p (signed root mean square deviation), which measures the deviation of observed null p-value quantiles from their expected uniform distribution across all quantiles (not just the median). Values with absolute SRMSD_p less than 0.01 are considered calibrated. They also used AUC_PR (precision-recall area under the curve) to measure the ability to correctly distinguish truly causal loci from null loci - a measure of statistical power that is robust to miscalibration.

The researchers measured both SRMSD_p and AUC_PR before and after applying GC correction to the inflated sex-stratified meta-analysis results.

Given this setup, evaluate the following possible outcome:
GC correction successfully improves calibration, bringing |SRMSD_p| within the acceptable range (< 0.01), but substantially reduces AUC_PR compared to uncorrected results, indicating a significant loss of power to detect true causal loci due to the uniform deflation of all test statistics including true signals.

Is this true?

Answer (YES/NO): NO